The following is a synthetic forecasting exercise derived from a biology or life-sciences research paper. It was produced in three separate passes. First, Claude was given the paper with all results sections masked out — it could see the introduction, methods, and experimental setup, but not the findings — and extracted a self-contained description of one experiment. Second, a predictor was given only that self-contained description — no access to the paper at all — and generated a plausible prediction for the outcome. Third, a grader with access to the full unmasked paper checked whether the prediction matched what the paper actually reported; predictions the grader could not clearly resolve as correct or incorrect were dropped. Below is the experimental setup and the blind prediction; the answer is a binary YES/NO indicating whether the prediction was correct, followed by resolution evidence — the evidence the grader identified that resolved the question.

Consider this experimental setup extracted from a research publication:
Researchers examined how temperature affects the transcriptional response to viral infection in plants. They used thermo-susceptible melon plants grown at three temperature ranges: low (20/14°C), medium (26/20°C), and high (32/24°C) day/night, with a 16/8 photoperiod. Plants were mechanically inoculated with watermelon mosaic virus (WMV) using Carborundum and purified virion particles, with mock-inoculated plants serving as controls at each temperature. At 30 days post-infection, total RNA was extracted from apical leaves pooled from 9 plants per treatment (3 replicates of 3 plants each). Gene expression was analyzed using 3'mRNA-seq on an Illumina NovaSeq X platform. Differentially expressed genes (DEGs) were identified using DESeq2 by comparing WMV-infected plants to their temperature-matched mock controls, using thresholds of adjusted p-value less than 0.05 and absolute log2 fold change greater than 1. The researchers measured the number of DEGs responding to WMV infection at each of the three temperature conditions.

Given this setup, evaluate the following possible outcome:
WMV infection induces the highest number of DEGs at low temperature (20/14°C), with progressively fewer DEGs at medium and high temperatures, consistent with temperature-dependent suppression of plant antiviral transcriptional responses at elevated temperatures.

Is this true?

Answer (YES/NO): NO